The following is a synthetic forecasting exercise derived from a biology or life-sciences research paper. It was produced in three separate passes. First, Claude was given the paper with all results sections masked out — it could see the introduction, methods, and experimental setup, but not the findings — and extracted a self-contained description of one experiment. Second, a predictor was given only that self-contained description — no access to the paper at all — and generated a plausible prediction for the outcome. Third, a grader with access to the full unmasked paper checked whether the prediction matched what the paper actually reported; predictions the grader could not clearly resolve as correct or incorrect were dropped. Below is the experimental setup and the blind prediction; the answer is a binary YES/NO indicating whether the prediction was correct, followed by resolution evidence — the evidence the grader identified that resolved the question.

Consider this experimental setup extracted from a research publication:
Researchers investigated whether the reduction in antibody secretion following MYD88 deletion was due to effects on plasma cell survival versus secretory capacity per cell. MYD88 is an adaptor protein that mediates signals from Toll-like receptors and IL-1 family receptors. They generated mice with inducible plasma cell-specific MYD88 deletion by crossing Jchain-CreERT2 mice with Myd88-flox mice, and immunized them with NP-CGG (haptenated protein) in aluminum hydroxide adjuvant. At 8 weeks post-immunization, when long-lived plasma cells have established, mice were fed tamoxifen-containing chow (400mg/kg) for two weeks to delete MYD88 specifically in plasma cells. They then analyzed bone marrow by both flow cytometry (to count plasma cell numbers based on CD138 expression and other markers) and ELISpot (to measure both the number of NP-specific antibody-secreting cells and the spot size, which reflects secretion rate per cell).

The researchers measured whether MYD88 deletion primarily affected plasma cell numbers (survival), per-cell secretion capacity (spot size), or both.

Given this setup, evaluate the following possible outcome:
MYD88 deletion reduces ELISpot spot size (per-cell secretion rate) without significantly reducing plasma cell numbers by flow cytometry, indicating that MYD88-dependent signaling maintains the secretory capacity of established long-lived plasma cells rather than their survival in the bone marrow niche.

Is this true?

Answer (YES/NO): NO